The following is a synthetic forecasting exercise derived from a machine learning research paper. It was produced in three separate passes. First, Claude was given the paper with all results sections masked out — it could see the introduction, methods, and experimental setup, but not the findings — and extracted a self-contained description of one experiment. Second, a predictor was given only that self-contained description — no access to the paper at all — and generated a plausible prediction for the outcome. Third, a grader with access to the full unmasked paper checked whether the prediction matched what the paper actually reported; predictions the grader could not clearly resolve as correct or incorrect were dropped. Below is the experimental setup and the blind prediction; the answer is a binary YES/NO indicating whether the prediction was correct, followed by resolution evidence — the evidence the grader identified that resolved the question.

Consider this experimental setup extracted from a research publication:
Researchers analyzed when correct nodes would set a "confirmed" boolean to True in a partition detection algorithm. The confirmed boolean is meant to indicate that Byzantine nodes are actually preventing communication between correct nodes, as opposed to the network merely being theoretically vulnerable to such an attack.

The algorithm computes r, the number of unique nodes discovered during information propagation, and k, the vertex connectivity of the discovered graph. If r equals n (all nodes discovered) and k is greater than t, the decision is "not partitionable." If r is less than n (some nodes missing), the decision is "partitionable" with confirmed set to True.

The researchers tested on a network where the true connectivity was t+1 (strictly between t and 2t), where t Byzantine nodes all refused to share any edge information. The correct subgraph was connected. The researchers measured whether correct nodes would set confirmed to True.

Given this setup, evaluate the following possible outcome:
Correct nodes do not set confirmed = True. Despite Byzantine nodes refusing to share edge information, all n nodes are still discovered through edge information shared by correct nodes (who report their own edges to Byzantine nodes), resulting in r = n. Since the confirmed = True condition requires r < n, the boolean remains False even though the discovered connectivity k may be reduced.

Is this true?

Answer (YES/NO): YES